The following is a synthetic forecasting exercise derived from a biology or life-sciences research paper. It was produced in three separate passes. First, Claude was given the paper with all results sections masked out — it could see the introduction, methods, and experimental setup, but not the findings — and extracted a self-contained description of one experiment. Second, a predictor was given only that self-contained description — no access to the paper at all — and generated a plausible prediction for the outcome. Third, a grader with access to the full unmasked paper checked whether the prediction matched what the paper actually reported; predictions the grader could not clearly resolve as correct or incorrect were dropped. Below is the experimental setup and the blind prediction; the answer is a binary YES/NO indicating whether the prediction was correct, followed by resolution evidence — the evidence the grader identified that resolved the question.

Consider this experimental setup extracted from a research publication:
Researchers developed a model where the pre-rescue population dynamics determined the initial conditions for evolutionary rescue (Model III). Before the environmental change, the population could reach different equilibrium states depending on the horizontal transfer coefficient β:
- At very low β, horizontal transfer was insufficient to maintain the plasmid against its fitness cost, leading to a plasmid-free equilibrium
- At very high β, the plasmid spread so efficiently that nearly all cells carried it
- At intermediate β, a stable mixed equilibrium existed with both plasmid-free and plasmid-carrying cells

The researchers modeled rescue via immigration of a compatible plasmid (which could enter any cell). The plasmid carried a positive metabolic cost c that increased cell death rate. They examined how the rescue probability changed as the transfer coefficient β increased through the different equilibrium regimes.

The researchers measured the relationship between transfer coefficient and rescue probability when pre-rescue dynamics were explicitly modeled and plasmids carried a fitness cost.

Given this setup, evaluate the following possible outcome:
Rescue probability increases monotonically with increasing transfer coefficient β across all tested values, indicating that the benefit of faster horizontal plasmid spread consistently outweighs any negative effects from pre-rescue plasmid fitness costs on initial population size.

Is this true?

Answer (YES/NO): NO